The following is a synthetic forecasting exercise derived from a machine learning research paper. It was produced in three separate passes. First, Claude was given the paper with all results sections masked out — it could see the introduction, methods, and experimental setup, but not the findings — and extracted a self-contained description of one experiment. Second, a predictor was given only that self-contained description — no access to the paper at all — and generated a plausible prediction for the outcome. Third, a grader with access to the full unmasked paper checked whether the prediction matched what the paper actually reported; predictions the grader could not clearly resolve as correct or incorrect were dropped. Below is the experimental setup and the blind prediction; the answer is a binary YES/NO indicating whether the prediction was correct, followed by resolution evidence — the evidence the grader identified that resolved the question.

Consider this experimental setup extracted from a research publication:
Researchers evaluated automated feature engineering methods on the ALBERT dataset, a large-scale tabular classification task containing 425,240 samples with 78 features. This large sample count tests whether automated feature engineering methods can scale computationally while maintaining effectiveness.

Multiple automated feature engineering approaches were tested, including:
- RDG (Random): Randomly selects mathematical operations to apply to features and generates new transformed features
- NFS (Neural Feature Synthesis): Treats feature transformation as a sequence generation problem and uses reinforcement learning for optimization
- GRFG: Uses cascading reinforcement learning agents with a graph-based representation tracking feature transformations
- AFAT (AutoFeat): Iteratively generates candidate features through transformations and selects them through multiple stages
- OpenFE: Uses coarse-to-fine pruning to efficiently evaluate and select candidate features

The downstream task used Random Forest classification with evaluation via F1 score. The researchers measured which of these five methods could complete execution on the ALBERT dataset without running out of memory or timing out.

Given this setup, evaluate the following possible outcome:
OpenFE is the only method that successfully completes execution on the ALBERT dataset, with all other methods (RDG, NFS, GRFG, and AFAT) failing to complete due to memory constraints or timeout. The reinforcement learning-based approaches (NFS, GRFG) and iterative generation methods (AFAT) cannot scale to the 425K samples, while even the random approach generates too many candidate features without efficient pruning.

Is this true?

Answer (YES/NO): NO